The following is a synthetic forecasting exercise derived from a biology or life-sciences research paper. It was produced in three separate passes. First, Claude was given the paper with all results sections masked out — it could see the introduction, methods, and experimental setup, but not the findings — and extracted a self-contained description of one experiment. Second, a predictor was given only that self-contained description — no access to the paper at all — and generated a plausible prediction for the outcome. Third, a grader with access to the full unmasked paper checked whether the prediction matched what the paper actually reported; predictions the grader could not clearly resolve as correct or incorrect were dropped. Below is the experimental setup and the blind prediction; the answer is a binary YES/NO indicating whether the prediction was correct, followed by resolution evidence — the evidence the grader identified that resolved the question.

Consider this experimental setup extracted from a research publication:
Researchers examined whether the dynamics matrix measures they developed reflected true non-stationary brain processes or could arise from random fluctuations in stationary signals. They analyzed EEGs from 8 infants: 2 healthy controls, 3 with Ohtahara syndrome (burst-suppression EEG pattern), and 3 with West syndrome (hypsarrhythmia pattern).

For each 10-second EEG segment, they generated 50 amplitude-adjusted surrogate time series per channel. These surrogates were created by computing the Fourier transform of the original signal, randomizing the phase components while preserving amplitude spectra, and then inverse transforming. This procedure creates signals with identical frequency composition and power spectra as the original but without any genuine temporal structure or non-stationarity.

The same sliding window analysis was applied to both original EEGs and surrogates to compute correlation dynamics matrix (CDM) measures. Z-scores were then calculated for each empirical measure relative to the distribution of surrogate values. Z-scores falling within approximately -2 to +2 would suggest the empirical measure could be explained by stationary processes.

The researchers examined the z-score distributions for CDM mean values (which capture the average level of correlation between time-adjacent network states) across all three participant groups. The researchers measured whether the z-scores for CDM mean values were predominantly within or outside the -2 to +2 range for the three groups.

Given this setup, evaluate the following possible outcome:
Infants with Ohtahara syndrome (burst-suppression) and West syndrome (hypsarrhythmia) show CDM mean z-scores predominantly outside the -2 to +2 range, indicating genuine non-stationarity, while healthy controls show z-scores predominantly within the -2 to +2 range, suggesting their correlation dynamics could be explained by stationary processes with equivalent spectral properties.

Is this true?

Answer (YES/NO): NO